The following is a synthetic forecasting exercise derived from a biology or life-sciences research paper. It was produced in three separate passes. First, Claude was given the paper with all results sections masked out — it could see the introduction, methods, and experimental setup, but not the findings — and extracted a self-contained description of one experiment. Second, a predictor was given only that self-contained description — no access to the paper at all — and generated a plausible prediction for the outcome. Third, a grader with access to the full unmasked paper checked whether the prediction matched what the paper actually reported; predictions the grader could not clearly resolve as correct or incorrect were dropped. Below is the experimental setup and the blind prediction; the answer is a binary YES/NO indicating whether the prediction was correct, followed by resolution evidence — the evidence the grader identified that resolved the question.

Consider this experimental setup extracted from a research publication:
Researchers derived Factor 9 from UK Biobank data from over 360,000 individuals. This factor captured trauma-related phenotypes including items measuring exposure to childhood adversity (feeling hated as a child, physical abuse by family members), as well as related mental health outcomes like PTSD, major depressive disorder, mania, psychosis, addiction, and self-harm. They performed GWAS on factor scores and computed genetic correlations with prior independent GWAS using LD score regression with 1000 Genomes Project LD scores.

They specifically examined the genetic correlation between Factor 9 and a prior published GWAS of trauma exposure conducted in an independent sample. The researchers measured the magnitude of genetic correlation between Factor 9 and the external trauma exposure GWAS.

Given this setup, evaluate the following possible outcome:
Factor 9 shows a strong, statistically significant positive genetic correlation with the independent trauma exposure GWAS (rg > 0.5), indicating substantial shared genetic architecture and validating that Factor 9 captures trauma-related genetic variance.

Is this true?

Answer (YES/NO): YES